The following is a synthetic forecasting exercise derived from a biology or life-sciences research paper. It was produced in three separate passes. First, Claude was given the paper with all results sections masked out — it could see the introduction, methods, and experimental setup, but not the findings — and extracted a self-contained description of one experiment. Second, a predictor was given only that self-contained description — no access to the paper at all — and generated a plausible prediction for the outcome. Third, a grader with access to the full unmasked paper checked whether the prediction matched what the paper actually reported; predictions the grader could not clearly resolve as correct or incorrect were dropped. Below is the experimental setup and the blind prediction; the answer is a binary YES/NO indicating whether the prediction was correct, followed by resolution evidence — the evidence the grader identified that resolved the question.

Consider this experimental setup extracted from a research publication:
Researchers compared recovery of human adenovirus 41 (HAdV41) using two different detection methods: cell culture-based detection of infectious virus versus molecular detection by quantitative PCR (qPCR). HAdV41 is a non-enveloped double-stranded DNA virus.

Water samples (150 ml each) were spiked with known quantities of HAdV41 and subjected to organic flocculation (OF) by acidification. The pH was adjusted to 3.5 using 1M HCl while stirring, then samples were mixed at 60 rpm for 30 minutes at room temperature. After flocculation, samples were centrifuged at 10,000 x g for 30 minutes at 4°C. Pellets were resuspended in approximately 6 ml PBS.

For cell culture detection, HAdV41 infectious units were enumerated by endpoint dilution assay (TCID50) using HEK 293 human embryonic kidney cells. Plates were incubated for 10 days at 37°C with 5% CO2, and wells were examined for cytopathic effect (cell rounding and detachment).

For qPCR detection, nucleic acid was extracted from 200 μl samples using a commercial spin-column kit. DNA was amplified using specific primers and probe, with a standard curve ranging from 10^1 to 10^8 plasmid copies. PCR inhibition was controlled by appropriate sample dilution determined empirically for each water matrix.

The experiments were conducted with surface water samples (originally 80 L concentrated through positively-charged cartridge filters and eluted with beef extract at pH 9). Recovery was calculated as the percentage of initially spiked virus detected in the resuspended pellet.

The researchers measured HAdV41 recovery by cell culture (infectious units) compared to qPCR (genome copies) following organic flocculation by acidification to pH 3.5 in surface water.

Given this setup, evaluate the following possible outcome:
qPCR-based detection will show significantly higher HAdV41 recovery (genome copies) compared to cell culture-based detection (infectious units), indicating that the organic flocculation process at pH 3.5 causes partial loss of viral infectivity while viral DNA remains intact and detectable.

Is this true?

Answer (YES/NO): YES